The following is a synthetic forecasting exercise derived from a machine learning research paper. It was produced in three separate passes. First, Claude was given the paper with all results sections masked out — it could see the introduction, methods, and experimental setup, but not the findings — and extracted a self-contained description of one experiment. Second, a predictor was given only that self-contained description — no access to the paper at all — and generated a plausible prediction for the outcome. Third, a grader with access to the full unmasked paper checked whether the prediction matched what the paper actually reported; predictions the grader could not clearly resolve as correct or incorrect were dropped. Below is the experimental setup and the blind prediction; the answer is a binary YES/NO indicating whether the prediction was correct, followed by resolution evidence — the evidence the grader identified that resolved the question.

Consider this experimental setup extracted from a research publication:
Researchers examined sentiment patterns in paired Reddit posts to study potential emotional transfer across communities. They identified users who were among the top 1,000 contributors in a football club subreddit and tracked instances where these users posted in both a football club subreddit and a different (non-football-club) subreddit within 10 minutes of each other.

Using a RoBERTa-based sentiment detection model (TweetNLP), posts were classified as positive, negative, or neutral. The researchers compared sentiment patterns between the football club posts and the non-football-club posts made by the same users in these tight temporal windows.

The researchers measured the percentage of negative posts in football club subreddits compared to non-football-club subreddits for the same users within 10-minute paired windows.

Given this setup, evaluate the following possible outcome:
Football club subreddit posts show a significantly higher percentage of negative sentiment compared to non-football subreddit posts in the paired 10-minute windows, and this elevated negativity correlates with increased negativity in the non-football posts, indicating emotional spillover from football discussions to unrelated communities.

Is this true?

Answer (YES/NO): NO